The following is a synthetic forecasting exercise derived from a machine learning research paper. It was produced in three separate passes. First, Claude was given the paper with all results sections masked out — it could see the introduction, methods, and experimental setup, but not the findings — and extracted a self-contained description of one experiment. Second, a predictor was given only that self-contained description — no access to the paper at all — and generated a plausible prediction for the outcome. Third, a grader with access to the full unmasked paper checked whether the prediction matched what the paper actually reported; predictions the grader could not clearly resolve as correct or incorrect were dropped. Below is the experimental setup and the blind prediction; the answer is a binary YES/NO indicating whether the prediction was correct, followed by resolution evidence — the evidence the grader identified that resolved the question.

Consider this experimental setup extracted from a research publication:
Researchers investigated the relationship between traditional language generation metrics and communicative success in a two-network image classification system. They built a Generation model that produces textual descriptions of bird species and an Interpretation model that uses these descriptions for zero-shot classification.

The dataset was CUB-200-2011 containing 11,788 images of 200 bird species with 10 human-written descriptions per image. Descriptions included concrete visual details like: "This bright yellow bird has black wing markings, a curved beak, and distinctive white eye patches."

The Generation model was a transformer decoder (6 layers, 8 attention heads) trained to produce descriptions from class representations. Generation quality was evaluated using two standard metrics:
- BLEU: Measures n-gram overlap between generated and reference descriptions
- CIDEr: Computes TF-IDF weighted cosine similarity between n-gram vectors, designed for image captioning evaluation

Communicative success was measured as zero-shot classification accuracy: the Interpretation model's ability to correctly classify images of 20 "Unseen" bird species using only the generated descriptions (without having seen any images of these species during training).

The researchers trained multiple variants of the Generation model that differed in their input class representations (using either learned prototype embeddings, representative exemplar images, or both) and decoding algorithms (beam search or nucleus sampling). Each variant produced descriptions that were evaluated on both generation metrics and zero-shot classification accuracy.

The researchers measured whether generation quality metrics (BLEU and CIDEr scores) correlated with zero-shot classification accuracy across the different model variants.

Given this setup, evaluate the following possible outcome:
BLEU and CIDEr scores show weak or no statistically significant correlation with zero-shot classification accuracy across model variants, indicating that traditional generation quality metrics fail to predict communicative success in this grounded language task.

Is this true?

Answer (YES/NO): YES